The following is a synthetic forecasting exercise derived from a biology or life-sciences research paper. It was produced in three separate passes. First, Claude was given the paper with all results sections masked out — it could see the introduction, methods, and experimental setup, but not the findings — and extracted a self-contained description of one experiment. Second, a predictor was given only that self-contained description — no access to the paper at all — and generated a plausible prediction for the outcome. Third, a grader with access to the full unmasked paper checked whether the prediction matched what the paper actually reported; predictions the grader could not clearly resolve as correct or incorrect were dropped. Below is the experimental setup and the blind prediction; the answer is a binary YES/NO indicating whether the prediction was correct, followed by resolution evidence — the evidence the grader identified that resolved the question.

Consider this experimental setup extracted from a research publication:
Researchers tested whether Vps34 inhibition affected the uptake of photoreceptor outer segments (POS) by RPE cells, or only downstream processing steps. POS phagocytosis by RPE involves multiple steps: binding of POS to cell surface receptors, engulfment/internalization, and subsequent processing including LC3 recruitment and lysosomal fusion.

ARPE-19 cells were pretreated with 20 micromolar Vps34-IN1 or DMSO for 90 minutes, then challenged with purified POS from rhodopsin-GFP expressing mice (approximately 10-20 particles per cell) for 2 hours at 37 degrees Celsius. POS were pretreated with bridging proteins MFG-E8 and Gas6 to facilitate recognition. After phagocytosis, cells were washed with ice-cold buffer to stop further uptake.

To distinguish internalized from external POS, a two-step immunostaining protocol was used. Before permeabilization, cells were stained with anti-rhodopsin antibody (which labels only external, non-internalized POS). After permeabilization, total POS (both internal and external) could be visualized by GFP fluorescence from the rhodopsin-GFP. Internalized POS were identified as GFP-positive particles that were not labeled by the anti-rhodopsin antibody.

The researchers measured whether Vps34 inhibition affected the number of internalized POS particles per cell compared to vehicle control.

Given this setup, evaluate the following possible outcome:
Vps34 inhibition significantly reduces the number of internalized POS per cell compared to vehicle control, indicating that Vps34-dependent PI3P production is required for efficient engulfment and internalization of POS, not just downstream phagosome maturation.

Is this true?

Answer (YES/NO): NO